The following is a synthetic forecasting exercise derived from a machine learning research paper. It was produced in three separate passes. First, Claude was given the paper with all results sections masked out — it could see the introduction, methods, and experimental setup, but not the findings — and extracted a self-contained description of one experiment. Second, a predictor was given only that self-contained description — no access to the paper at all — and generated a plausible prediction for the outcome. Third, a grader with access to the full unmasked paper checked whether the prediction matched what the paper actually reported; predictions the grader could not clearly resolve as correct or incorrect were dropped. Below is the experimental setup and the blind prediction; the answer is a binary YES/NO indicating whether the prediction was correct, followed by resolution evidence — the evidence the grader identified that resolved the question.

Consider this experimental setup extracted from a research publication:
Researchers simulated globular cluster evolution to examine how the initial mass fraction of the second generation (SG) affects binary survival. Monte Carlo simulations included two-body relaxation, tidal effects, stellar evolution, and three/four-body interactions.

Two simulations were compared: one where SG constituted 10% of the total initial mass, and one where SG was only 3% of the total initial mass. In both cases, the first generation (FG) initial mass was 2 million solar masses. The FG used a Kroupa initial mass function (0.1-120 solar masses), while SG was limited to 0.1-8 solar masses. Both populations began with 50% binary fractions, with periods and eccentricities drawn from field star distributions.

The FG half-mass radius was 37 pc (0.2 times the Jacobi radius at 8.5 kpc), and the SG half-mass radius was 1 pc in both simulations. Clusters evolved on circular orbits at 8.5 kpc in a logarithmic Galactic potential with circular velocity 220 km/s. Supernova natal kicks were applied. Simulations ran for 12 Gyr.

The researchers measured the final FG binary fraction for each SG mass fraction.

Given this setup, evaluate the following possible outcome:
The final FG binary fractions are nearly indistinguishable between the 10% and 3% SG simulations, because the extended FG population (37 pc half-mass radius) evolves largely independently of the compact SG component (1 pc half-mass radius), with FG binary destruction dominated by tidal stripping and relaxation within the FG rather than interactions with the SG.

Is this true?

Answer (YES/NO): NO